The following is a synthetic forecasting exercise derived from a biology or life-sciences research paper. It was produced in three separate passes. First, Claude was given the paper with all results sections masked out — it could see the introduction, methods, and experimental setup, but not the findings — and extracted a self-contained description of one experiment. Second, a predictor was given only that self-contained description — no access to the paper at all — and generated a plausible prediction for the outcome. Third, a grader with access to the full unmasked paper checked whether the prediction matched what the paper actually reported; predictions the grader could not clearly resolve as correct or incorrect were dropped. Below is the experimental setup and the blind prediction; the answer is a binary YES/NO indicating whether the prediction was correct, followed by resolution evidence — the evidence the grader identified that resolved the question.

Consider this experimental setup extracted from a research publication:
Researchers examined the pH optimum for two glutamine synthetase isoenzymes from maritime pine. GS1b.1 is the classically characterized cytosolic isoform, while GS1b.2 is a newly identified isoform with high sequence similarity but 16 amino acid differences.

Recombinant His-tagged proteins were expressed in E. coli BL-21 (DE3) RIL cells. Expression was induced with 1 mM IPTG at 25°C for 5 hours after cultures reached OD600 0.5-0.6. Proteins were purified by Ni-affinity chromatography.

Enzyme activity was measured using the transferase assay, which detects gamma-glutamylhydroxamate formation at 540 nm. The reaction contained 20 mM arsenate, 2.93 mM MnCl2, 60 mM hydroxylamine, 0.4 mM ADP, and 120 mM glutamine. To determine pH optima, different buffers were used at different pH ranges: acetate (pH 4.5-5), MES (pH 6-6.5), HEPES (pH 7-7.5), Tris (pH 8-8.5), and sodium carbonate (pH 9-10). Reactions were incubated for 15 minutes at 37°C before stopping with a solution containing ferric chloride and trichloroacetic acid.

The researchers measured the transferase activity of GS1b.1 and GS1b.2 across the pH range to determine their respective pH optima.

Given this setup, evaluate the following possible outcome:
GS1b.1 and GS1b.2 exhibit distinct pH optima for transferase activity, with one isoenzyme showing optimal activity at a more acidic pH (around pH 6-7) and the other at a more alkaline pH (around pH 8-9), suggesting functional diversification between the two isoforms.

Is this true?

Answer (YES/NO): NO